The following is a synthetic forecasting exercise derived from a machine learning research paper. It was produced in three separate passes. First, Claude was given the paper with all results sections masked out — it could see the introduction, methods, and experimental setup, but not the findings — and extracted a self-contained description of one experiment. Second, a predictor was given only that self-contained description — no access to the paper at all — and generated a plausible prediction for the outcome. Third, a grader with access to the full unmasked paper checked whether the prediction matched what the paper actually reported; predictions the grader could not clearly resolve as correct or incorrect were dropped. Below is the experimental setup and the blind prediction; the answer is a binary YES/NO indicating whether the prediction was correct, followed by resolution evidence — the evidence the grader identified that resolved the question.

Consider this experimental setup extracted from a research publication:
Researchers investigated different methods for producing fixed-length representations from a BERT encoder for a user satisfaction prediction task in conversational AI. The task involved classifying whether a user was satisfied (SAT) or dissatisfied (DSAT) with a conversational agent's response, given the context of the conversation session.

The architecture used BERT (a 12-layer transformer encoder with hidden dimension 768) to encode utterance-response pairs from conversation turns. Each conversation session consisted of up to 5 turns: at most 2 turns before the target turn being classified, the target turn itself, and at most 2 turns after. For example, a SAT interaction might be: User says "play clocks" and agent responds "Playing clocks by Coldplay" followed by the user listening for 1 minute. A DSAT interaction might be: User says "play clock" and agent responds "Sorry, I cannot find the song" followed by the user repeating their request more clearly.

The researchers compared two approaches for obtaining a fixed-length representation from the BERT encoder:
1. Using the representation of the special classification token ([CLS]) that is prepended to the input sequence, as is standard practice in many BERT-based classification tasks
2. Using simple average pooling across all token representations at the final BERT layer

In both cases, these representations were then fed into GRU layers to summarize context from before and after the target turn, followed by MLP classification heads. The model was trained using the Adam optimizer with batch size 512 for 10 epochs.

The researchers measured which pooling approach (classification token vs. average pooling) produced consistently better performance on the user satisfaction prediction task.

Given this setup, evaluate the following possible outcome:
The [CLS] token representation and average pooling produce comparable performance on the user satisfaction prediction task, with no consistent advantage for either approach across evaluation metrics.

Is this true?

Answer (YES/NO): NO